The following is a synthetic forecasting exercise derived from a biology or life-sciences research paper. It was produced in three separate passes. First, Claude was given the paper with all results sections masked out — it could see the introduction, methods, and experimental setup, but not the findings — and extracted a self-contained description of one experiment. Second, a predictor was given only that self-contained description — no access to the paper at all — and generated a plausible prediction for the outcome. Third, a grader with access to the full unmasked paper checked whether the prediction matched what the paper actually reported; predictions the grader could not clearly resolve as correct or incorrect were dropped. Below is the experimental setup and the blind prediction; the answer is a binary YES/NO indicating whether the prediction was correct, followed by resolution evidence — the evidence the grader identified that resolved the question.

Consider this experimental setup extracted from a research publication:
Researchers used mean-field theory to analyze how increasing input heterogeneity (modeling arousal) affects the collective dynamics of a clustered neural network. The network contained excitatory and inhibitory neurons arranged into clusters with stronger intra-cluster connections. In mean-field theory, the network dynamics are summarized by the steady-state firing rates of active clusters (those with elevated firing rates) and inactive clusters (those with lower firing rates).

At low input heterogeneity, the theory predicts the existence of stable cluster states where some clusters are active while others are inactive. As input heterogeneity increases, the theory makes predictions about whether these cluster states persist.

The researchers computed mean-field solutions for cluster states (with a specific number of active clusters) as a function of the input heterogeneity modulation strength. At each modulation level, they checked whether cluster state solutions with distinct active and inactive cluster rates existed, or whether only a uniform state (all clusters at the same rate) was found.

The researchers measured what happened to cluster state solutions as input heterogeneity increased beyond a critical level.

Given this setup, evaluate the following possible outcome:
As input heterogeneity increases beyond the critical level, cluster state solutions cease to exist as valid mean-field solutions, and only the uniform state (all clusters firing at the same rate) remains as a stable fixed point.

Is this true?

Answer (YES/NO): YES